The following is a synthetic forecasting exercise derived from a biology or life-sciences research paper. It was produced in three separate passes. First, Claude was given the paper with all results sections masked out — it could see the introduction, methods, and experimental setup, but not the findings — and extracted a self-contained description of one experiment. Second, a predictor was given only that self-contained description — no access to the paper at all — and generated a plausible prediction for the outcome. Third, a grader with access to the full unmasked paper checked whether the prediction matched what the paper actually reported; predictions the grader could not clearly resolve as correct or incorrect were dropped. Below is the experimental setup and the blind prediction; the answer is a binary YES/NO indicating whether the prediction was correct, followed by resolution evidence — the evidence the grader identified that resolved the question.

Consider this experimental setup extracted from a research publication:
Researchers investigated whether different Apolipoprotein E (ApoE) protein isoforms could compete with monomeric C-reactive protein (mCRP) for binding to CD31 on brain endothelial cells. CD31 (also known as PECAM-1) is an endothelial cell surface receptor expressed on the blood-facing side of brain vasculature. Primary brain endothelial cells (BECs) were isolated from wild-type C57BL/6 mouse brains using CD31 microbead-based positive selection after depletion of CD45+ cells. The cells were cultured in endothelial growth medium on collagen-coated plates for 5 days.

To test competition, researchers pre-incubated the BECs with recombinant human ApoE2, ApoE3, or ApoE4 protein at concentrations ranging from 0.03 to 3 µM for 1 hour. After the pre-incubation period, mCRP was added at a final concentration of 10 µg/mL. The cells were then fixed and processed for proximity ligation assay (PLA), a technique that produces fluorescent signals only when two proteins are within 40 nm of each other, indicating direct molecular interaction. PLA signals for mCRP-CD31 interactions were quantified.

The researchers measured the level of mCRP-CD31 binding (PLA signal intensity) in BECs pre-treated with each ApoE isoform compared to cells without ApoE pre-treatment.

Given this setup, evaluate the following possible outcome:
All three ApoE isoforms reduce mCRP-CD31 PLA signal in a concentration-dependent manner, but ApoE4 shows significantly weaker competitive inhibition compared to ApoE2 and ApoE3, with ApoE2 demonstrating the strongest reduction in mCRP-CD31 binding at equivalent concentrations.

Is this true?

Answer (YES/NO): YES